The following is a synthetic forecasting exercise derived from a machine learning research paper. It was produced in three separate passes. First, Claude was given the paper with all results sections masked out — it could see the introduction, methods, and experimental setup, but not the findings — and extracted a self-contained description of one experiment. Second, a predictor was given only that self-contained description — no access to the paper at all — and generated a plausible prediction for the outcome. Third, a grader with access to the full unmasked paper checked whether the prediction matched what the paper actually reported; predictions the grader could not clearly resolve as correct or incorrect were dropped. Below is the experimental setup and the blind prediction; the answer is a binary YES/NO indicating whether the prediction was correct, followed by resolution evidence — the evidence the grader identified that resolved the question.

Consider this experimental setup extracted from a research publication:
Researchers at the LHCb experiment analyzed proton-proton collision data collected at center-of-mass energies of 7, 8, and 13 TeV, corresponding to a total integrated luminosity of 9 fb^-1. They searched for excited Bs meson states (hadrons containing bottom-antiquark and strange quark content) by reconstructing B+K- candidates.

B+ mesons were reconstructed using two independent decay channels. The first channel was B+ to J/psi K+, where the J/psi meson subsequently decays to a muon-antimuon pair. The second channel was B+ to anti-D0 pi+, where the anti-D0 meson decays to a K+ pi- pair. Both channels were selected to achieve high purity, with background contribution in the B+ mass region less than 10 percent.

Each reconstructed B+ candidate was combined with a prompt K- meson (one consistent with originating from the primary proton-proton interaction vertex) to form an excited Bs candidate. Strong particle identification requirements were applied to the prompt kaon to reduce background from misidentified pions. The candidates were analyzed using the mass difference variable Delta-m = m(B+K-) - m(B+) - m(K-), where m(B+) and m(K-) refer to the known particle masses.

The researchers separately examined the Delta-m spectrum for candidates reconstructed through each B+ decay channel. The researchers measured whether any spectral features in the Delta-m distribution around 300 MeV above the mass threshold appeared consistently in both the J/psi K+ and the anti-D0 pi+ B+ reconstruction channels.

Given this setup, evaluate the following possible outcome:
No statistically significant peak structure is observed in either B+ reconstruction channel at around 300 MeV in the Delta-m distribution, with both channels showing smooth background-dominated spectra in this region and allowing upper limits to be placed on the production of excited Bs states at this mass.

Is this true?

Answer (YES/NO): NO